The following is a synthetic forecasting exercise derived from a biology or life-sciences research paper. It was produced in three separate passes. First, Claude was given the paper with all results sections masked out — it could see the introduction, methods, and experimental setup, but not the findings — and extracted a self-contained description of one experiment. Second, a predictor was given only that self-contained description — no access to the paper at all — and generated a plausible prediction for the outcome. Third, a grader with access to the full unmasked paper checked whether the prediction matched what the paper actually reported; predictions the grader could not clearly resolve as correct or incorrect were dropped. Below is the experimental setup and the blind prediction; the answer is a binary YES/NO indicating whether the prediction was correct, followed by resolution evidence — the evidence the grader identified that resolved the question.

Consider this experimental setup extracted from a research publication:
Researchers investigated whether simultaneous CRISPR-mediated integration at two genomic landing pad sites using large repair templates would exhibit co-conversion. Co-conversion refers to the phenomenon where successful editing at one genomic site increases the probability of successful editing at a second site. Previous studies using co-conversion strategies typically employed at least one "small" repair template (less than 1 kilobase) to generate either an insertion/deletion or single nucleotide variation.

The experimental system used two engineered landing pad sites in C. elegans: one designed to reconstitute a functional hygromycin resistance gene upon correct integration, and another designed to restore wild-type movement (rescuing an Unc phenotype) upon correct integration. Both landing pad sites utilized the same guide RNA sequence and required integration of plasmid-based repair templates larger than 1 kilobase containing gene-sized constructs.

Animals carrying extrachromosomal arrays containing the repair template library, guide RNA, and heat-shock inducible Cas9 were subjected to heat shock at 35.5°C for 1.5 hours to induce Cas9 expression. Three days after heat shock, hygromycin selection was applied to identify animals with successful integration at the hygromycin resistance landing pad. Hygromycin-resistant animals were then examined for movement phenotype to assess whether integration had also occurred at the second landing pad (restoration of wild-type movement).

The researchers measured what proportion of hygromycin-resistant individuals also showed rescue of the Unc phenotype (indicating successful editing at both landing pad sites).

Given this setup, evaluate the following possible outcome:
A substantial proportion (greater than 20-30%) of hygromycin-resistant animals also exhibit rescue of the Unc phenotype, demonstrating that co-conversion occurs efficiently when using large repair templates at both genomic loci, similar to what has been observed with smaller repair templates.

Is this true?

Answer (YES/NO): YES